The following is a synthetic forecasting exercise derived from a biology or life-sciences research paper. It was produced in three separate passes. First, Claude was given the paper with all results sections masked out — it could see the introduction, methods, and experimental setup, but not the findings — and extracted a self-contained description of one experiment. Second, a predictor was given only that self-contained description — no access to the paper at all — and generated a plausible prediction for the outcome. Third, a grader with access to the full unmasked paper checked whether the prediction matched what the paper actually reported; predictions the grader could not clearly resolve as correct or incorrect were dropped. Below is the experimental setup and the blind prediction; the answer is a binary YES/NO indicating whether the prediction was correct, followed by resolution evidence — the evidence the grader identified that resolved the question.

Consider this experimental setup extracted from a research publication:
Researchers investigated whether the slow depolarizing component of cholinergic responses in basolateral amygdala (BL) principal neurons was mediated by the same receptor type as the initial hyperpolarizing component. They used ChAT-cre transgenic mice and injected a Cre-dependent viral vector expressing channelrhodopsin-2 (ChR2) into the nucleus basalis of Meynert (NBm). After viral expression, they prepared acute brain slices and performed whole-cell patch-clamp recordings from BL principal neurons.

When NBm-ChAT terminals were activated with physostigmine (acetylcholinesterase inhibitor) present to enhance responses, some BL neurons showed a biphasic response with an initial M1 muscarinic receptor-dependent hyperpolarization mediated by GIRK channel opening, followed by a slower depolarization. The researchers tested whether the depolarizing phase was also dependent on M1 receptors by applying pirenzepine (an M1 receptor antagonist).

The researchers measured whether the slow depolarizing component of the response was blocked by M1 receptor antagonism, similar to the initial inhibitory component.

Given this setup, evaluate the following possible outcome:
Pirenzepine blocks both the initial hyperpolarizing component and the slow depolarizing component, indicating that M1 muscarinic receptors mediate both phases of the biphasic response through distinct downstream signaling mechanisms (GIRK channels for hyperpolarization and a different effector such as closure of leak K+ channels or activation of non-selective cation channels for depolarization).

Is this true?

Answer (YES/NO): YES